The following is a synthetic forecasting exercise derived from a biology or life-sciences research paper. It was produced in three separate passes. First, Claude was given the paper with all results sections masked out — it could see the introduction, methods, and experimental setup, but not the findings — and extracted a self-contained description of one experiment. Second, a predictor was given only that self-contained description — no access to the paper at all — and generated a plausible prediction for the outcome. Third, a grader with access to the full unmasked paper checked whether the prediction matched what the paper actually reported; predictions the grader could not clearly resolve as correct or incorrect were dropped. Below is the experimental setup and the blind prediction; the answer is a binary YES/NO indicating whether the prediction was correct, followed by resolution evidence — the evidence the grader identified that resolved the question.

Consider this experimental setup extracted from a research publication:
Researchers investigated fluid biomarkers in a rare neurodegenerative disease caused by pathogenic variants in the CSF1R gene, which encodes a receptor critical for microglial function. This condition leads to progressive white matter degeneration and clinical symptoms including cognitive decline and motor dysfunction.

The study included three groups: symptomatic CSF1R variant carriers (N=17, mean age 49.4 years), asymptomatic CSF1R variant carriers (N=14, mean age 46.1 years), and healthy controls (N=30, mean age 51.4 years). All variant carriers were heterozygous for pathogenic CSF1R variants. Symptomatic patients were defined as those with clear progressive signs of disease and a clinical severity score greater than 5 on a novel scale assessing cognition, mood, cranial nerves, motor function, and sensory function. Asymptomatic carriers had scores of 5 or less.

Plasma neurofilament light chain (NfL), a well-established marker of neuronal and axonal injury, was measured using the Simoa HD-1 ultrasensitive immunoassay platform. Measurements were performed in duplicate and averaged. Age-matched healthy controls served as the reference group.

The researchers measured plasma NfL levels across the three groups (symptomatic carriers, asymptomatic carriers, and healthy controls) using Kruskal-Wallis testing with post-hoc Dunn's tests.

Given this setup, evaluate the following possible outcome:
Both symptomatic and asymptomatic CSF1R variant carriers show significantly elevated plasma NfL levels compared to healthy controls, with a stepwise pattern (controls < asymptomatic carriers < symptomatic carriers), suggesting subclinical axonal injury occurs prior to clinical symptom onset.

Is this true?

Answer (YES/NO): NO